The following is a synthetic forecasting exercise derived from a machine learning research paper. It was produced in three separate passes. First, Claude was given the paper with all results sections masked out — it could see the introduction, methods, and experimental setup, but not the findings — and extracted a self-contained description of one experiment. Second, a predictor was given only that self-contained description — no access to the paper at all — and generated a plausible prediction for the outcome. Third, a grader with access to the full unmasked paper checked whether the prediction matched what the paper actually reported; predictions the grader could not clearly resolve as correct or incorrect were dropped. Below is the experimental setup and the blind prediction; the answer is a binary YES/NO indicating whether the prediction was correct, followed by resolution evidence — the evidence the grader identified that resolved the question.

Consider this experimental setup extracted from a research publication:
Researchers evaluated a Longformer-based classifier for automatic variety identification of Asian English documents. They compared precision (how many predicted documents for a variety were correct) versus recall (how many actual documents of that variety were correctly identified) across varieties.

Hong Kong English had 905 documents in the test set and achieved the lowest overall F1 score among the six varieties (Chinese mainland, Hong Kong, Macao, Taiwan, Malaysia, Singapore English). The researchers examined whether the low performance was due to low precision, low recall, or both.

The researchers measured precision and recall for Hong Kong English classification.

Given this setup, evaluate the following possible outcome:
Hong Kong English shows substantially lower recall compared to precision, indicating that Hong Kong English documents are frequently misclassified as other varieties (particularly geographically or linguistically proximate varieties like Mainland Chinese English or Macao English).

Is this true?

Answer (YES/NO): NO